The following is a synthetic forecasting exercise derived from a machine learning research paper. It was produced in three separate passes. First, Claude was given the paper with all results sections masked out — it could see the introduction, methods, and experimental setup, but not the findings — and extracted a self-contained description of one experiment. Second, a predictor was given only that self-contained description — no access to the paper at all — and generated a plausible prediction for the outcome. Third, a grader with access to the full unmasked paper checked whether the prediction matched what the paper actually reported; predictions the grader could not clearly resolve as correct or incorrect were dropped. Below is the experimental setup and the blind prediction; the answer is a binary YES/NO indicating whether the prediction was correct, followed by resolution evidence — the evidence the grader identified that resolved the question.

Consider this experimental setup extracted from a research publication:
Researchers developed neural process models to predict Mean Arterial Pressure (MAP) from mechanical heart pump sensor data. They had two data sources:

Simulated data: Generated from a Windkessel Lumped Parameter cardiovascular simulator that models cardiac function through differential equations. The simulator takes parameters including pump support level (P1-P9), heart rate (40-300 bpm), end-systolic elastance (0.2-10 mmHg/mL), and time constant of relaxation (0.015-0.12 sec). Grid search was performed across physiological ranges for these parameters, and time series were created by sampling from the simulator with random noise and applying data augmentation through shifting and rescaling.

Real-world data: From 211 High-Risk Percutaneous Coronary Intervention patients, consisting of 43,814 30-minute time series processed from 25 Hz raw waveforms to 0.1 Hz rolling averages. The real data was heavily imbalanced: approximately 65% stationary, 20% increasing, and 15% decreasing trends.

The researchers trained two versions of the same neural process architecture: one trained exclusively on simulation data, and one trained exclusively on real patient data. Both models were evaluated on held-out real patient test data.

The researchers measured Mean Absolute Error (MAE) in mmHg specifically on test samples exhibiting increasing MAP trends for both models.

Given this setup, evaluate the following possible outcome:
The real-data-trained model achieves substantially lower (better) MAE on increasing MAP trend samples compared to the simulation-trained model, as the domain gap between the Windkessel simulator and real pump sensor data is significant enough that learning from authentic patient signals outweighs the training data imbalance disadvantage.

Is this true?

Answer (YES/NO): YES